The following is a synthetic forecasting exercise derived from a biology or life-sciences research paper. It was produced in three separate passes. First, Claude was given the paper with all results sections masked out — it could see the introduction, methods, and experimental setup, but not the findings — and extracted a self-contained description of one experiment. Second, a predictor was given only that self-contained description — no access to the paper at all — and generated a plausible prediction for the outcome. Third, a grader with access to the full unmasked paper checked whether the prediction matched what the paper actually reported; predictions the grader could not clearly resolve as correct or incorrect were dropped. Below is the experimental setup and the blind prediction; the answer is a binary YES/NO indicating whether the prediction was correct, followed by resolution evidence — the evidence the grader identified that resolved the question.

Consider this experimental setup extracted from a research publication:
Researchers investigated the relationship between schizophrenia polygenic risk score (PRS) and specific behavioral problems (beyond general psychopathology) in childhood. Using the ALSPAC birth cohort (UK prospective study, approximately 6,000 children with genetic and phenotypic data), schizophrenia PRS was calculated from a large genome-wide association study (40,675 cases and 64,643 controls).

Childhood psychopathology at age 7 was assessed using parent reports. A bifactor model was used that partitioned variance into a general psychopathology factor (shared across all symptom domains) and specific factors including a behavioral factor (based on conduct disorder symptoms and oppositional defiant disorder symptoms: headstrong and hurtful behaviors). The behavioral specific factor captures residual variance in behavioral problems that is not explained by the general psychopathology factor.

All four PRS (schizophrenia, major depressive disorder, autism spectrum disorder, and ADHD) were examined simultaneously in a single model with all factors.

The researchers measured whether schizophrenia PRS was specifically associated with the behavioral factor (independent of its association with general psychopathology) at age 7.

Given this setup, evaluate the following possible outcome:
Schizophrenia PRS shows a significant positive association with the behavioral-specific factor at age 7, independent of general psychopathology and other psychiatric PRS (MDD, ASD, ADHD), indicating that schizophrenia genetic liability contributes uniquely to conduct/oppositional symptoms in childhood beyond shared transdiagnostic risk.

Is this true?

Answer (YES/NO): NO